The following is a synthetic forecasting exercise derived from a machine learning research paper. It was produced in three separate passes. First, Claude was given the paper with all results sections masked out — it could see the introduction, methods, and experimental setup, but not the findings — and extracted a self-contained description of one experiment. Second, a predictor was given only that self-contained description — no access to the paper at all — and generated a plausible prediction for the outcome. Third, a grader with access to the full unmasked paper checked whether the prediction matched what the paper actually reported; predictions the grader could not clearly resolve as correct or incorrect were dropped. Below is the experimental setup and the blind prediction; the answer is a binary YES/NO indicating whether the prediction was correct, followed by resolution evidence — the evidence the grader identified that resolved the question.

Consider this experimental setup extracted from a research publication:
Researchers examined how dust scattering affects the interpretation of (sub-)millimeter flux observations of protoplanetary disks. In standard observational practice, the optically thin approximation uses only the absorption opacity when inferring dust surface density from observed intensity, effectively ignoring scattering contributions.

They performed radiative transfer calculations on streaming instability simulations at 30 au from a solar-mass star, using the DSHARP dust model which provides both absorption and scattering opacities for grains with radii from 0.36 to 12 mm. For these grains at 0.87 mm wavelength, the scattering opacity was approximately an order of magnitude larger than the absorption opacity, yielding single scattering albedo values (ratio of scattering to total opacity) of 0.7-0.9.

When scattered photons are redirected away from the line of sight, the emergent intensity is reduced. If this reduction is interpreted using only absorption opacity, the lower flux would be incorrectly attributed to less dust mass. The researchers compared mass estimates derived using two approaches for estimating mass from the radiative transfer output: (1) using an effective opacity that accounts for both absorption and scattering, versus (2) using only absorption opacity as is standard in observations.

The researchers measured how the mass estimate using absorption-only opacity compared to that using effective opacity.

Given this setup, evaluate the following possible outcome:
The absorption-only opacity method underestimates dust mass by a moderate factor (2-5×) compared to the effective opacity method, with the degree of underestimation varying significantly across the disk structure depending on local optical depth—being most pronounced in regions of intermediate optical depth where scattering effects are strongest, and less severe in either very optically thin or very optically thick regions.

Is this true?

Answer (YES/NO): NO